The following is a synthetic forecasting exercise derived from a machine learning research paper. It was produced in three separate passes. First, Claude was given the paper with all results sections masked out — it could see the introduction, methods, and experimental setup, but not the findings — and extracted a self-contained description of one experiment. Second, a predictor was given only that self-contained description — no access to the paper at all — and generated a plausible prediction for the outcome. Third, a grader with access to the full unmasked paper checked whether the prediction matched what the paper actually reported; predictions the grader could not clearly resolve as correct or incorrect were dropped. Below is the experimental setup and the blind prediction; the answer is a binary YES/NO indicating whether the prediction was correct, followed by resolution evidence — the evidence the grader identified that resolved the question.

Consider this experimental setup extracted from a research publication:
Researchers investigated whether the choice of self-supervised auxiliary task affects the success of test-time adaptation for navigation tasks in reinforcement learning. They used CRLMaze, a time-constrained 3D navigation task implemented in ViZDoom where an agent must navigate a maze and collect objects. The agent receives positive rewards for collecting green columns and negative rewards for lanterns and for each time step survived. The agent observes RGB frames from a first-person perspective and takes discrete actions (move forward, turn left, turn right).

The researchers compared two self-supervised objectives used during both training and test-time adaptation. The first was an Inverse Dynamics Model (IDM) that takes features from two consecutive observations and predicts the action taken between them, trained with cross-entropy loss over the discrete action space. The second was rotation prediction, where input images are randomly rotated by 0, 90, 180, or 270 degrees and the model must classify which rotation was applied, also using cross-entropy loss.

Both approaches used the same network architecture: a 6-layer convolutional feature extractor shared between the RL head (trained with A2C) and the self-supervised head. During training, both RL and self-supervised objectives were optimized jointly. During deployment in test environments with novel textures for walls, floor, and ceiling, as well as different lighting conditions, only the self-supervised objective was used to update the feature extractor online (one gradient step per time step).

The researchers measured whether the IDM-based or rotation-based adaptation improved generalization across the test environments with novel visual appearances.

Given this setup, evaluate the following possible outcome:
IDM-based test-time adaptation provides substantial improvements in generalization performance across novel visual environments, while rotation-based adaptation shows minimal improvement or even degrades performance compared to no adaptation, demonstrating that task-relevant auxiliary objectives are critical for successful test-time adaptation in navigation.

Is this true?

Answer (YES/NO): NO